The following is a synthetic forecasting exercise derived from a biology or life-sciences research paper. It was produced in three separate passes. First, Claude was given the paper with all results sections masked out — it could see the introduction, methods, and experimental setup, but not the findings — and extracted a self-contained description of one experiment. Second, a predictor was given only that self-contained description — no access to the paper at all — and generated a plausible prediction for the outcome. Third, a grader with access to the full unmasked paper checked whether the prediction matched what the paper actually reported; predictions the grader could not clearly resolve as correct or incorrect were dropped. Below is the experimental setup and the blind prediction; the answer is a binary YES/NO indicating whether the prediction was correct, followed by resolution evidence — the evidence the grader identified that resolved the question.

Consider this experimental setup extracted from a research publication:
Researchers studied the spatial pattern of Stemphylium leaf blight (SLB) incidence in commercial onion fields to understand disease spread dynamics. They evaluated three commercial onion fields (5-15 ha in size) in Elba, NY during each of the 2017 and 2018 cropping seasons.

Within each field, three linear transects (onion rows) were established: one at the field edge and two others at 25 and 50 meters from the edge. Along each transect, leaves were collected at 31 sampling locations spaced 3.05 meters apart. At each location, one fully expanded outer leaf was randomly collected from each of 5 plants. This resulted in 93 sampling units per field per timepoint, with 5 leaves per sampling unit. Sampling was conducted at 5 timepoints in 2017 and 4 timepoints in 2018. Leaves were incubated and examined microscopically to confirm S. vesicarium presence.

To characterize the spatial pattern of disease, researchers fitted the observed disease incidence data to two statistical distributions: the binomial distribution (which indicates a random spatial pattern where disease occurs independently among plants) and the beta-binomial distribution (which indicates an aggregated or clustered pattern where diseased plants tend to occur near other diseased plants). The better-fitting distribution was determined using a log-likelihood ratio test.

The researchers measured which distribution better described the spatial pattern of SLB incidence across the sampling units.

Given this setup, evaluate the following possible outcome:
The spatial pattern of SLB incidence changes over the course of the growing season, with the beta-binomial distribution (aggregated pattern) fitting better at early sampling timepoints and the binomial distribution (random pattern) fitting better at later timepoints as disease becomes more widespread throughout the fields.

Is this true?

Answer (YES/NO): NO